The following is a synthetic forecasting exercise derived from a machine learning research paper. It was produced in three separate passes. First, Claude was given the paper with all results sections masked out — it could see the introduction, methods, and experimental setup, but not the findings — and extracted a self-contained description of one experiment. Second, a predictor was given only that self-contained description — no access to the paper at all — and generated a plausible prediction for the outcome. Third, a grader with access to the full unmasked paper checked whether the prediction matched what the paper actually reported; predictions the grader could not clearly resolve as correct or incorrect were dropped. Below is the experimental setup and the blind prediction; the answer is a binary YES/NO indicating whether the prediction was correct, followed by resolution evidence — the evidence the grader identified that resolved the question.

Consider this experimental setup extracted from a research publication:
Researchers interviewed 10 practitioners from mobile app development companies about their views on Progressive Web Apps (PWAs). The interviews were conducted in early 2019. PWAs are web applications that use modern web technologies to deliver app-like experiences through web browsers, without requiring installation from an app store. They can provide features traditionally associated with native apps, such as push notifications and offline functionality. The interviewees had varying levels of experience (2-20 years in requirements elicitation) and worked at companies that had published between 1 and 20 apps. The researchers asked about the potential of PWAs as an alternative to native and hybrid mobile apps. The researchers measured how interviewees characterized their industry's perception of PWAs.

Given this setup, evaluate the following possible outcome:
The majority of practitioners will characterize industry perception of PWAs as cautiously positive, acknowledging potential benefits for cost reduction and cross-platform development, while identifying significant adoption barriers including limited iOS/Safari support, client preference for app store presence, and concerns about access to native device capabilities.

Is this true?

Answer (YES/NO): NO